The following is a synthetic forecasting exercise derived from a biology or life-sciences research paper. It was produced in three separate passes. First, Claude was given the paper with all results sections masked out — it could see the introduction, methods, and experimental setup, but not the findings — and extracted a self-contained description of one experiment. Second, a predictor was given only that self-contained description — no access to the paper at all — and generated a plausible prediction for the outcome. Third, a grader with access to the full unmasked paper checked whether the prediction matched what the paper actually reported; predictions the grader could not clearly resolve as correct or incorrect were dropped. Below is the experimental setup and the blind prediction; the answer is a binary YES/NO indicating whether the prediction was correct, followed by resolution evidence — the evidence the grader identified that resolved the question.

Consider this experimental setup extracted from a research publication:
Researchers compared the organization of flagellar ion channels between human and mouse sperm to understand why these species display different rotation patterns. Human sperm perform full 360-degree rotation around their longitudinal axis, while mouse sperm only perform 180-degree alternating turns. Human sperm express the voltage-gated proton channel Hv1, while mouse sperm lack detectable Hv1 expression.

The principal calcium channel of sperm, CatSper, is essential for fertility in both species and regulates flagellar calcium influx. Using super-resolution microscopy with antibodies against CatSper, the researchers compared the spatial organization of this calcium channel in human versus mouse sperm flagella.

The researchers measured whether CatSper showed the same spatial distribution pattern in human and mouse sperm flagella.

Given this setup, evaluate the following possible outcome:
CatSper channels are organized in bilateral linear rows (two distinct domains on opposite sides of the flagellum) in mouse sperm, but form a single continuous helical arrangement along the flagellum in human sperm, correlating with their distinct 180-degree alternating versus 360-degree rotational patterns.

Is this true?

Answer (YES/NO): NO